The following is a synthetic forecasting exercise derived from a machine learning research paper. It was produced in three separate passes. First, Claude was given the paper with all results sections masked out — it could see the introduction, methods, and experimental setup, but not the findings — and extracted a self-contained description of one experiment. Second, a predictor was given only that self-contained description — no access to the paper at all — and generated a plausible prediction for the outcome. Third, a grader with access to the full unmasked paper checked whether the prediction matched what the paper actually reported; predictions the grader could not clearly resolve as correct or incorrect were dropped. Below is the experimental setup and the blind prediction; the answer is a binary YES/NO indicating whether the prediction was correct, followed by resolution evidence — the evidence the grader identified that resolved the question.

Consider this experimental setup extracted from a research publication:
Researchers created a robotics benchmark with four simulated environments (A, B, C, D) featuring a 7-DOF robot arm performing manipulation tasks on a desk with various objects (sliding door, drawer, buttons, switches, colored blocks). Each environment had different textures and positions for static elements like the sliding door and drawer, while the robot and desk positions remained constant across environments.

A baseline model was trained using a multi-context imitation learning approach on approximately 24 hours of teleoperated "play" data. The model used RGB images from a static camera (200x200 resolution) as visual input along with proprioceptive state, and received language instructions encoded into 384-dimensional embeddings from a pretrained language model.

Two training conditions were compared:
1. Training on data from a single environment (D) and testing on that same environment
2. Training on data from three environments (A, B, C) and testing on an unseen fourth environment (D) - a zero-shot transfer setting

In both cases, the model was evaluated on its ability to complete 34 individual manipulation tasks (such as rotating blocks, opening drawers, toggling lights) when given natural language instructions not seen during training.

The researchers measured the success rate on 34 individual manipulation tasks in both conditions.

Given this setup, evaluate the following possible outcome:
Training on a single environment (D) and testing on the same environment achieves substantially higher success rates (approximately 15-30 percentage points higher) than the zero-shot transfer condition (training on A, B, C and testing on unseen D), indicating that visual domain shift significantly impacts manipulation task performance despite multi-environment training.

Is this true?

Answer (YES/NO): YES